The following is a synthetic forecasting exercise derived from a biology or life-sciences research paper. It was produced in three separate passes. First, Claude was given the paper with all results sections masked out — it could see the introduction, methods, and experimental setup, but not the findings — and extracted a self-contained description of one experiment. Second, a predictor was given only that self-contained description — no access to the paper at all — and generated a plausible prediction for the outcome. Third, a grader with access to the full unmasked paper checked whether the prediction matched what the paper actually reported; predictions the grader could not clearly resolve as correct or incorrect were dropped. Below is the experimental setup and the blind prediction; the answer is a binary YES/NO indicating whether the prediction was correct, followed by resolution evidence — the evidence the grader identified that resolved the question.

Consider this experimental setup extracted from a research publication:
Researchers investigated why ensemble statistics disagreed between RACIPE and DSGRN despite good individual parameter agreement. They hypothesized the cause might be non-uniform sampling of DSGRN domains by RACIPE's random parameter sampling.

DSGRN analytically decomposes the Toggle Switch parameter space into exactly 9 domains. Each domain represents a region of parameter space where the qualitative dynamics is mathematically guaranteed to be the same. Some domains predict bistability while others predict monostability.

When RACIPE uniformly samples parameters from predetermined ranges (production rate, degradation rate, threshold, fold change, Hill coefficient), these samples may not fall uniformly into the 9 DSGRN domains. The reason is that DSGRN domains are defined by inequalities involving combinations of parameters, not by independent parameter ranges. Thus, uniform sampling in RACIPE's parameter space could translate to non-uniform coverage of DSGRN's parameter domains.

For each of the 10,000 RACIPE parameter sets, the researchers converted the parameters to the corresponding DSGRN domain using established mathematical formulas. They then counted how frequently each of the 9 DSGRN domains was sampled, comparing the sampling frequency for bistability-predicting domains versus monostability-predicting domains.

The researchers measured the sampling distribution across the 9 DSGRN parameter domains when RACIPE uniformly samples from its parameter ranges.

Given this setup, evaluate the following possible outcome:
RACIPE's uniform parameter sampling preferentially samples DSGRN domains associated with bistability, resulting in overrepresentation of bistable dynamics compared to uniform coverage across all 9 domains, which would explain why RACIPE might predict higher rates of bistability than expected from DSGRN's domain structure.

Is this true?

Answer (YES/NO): YES